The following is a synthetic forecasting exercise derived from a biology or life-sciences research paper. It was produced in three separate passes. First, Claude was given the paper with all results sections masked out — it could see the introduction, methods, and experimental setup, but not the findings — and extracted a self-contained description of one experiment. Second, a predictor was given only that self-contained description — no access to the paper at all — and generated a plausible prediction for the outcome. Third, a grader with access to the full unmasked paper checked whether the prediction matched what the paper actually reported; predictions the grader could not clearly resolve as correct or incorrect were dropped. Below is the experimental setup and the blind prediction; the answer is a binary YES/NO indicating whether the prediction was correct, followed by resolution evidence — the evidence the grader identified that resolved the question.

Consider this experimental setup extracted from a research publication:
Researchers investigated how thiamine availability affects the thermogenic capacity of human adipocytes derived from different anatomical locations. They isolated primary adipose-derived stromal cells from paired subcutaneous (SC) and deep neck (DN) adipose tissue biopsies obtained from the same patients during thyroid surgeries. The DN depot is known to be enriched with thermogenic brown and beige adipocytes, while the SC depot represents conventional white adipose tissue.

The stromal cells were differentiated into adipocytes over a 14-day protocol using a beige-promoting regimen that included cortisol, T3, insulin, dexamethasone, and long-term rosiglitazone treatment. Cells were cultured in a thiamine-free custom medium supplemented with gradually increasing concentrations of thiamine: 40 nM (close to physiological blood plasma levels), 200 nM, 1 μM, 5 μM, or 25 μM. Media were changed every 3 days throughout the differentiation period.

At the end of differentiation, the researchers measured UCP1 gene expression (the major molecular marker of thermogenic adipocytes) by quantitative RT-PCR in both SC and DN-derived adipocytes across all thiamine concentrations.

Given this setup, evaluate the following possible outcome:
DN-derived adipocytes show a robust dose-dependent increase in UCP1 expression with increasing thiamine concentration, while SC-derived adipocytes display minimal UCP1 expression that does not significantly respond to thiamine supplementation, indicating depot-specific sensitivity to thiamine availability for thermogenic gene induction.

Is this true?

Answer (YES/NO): NO